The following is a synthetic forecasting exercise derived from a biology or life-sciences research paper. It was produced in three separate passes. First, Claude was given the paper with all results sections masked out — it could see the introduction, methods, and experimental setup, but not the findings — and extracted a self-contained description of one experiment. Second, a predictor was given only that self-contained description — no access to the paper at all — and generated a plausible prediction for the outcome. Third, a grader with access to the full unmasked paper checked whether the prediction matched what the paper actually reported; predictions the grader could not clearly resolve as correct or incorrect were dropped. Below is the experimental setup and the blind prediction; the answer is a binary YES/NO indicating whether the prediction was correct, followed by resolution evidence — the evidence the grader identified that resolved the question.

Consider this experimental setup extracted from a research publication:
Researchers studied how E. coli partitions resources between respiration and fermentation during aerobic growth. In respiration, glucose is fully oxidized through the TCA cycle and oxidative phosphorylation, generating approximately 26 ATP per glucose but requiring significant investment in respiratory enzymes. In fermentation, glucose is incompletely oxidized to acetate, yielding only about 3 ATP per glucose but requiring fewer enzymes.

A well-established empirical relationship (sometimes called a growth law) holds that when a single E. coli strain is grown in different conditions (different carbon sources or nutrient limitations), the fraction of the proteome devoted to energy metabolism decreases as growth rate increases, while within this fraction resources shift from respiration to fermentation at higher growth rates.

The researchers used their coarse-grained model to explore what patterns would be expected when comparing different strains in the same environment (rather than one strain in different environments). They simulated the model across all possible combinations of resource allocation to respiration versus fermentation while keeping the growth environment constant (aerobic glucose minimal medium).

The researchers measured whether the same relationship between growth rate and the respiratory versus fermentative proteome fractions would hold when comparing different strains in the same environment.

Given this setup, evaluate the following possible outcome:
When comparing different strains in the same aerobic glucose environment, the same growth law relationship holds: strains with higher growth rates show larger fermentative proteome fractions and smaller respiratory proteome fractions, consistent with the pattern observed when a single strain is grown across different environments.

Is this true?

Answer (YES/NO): NO